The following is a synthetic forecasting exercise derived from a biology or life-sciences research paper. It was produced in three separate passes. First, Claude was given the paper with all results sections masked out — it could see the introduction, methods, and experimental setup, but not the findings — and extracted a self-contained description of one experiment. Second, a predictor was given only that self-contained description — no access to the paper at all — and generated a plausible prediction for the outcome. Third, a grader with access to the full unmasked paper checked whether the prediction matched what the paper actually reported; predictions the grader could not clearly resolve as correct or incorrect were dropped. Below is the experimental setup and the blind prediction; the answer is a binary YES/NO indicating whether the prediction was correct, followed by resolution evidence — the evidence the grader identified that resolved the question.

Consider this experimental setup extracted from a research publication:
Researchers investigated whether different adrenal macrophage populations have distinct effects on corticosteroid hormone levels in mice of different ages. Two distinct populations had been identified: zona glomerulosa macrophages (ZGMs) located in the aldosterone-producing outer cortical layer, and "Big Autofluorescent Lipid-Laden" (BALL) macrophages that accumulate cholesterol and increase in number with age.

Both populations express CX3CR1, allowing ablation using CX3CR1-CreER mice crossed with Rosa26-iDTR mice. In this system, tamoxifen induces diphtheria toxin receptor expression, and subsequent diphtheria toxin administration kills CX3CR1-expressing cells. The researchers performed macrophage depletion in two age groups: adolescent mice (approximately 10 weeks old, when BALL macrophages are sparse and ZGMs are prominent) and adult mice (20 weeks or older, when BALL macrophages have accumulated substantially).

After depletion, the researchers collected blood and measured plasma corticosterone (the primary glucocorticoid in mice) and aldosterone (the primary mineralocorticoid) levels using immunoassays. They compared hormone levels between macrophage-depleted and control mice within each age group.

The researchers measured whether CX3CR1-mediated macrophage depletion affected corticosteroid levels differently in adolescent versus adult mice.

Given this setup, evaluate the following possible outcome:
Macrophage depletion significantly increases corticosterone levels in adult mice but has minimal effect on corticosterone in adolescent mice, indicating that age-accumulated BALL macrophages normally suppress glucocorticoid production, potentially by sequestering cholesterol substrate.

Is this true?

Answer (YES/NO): NO